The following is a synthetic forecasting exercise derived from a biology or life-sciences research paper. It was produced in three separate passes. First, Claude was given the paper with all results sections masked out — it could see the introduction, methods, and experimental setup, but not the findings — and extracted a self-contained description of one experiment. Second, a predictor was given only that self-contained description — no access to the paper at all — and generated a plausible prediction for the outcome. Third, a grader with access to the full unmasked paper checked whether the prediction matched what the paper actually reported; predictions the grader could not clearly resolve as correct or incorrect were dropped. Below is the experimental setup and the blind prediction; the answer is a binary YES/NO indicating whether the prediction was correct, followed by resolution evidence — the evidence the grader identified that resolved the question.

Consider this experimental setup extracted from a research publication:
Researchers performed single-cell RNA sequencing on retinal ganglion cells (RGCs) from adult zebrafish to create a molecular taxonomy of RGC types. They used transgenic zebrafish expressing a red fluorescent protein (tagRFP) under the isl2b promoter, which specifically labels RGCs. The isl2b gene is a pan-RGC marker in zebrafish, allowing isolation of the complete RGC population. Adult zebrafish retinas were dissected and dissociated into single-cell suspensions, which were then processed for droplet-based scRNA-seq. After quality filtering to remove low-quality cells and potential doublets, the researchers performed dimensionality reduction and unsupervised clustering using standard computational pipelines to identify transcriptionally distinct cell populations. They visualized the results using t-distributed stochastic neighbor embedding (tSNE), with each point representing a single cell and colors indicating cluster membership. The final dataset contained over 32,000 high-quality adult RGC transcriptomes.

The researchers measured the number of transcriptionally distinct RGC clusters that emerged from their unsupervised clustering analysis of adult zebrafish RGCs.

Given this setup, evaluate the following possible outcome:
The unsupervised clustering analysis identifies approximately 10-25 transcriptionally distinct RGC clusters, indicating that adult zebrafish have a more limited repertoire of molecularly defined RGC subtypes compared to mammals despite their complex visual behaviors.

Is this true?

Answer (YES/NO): NO